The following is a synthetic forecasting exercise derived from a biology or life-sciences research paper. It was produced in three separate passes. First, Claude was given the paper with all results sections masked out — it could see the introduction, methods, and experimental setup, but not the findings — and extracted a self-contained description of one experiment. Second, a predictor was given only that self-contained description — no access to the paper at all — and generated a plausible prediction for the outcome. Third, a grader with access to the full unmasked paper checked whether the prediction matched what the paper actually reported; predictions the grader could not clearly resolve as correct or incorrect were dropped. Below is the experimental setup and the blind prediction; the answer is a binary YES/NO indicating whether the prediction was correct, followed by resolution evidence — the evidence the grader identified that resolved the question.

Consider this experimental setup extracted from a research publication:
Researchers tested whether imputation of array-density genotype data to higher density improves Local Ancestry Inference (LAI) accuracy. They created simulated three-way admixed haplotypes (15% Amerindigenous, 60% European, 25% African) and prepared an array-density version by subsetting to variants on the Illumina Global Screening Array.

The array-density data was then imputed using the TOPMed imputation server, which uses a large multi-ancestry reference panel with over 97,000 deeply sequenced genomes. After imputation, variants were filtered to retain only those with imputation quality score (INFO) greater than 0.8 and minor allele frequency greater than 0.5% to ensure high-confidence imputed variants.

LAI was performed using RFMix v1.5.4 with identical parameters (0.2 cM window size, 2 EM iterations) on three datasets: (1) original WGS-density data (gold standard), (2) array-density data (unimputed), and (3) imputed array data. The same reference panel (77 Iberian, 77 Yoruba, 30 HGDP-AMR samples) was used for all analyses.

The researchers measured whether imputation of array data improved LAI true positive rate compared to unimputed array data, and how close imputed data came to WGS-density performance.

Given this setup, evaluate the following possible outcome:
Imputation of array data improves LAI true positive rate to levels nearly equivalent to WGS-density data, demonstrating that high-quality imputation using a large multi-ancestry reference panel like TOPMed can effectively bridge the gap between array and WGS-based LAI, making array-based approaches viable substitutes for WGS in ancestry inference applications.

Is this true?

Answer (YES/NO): NO